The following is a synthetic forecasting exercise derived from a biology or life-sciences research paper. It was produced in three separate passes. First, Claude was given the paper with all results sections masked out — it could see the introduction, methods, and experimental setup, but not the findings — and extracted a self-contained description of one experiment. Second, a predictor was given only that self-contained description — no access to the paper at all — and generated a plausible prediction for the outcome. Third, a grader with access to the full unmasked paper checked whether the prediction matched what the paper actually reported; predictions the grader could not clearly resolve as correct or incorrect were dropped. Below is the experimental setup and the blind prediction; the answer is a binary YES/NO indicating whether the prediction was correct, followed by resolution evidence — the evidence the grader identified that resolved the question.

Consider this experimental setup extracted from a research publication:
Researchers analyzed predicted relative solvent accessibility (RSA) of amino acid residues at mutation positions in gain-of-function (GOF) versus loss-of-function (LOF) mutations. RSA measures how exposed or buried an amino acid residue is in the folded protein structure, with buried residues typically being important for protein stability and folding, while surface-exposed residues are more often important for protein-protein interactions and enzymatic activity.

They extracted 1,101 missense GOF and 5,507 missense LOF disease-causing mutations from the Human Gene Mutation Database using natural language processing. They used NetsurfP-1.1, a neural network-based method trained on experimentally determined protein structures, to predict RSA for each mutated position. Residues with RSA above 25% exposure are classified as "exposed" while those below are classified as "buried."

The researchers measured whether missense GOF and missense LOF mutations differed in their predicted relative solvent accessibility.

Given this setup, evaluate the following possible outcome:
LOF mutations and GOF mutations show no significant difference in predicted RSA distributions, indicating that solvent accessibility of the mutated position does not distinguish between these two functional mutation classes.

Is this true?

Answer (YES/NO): NO